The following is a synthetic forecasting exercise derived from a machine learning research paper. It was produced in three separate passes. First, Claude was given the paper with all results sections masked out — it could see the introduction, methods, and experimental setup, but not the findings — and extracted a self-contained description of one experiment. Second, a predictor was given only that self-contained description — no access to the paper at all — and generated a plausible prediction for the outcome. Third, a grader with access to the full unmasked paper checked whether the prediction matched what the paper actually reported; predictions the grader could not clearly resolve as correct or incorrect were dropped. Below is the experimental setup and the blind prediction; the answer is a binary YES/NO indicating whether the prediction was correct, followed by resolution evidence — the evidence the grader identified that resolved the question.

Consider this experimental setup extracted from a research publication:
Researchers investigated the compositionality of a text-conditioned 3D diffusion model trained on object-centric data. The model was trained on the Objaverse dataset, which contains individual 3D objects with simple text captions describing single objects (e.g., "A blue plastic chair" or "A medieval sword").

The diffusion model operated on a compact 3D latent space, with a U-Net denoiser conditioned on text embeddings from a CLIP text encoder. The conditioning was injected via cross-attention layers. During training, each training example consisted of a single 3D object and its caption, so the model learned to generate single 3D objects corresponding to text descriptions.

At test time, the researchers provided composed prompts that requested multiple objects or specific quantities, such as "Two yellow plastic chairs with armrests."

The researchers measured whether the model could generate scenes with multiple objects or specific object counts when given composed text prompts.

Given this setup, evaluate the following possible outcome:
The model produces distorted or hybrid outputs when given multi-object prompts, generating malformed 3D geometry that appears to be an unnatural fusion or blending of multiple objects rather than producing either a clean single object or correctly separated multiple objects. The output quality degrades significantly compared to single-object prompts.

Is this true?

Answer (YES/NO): NO